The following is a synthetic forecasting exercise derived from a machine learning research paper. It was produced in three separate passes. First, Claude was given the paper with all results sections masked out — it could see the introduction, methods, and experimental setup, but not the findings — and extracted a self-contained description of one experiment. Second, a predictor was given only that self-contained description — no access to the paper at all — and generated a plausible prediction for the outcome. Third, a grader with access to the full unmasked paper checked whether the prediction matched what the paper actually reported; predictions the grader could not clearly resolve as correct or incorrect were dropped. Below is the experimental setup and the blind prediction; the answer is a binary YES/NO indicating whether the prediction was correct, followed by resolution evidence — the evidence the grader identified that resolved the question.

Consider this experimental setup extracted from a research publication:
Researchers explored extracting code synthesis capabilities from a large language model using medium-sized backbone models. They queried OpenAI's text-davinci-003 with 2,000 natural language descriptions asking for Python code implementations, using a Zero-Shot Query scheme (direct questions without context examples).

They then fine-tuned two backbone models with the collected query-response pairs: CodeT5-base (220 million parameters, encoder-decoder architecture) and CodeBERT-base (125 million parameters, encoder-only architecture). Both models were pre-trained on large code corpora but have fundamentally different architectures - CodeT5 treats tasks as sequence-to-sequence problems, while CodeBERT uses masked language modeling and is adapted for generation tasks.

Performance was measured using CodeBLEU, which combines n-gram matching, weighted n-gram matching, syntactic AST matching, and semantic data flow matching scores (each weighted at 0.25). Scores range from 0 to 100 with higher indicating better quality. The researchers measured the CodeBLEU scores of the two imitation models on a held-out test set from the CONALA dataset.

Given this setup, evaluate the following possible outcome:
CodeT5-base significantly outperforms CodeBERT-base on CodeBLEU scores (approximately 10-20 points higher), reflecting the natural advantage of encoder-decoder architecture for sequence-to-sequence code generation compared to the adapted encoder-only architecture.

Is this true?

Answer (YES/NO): NO